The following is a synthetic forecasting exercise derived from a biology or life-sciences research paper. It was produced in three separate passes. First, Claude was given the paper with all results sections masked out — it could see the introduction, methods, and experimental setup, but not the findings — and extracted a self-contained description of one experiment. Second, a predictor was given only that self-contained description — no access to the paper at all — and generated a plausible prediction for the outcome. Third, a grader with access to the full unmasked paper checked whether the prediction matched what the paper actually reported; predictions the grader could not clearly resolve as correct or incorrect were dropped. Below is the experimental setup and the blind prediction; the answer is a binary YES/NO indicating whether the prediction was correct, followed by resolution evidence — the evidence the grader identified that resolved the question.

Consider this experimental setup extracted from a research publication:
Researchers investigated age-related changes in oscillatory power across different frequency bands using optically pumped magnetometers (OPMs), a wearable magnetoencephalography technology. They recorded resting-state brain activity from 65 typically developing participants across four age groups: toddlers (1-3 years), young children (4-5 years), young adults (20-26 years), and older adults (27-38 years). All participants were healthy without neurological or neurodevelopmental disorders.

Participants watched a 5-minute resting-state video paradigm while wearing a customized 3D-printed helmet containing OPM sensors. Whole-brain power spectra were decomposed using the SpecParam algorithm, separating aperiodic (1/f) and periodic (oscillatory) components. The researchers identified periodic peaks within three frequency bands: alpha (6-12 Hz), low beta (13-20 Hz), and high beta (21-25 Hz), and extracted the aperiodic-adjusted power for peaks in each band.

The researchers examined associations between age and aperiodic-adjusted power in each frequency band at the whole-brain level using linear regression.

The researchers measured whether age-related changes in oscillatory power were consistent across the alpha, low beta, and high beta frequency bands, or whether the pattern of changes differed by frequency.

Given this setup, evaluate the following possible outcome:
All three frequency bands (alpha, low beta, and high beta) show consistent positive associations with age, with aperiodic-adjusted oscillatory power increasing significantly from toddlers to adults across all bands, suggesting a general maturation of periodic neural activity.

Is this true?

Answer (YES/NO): NO